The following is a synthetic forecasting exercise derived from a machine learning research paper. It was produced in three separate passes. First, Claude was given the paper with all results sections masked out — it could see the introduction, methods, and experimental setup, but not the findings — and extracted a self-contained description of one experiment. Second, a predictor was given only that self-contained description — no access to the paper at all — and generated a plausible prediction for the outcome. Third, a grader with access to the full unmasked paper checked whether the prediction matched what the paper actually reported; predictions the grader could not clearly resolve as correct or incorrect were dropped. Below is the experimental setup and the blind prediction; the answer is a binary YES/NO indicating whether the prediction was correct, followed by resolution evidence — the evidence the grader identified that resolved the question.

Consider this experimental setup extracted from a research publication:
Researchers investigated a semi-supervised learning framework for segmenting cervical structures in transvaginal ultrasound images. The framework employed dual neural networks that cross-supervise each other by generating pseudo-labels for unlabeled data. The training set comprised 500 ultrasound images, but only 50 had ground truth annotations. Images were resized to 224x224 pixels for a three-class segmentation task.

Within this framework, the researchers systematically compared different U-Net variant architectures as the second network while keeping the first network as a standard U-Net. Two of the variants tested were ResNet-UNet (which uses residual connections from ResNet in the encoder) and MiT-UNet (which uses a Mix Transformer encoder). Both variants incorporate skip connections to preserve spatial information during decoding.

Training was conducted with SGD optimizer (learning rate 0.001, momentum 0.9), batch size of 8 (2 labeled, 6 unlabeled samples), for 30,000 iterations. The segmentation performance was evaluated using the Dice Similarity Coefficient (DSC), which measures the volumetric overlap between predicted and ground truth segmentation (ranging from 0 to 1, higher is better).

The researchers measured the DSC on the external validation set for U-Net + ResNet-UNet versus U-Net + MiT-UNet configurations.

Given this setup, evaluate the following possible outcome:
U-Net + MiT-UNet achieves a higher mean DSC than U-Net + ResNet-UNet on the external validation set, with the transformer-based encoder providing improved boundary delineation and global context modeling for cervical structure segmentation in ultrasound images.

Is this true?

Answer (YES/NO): NO